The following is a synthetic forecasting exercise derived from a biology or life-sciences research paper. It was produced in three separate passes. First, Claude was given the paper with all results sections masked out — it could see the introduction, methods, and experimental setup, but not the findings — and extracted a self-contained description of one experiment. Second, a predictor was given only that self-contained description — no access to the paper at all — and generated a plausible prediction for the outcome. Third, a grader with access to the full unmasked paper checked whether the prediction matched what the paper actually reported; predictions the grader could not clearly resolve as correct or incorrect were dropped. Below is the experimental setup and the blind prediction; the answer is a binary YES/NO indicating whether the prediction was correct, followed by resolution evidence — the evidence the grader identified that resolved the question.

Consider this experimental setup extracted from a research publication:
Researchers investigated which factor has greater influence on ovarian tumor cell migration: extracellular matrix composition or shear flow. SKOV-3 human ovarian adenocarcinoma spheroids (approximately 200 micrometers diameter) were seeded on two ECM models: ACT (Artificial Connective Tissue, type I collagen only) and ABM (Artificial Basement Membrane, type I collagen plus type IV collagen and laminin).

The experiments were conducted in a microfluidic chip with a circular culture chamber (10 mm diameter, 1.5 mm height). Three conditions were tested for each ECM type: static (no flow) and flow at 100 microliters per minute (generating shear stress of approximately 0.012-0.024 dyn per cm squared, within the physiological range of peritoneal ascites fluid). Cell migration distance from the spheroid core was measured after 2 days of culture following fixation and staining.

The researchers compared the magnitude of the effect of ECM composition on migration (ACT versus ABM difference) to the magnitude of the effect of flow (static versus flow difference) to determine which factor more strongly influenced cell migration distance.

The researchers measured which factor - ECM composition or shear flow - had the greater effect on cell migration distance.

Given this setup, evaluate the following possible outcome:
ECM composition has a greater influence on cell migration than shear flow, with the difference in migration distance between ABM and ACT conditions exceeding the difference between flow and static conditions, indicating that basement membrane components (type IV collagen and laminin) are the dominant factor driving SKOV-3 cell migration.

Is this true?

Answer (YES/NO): NO